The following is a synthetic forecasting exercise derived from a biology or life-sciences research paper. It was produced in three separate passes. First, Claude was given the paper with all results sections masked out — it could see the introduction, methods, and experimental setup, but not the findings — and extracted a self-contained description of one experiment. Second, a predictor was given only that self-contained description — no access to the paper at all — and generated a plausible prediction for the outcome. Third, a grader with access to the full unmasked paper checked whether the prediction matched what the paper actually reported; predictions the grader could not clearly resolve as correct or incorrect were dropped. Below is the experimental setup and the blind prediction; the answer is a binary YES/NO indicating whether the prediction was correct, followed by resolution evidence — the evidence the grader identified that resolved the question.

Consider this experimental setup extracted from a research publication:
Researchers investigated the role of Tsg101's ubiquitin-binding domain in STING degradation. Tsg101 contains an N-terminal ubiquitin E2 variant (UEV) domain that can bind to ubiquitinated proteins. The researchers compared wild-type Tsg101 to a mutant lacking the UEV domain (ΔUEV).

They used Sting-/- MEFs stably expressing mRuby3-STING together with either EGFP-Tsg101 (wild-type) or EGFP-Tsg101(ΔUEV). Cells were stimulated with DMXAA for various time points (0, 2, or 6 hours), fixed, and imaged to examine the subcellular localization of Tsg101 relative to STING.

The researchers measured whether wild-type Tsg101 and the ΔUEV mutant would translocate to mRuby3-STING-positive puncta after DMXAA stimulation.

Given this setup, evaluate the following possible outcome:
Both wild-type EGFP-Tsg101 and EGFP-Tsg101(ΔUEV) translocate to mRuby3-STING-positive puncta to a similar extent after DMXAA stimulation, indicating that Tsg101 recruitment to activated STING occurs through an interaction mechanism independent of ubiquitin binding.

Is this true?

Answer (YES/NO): NO